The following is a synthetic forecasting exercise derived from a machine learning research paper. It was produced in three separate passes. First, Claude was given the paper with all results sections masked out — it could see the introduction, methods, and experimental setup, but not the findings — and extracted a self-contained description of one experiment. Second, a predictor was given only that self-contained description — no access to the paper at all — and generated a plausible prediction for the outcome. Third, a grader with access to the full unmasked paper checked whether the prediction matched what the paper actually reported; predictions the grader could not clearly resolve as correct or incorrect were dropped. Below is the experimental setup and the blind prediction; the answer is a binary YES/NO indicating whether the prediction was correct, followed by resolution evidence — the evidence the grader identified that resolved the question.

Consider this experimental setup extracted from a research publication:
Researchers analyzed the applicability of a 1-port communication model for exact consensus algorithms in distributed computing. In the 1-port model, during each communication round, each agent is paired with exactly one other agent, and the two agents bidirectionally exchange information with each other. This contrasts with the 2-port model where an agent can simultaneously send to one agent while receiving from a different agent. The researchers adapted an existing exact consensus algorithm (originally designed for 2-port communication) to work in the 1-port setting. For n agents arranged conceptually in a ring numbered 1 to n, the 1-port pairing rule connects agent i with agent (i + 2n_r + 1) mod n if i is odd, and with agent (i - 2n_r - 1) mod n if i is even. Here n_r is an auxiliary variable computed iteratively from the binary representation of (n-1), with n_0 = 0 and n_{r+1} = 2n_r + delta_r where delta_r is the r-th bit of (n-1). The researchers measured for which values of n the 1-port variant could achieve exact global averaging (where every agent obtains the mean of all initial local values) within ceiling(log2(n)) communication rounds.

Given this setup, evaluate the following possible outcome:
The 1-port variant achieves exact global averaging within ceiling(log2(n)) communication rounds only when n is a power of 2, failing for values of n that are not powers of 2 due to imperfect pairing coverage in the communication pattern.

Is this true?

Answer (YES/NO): NO